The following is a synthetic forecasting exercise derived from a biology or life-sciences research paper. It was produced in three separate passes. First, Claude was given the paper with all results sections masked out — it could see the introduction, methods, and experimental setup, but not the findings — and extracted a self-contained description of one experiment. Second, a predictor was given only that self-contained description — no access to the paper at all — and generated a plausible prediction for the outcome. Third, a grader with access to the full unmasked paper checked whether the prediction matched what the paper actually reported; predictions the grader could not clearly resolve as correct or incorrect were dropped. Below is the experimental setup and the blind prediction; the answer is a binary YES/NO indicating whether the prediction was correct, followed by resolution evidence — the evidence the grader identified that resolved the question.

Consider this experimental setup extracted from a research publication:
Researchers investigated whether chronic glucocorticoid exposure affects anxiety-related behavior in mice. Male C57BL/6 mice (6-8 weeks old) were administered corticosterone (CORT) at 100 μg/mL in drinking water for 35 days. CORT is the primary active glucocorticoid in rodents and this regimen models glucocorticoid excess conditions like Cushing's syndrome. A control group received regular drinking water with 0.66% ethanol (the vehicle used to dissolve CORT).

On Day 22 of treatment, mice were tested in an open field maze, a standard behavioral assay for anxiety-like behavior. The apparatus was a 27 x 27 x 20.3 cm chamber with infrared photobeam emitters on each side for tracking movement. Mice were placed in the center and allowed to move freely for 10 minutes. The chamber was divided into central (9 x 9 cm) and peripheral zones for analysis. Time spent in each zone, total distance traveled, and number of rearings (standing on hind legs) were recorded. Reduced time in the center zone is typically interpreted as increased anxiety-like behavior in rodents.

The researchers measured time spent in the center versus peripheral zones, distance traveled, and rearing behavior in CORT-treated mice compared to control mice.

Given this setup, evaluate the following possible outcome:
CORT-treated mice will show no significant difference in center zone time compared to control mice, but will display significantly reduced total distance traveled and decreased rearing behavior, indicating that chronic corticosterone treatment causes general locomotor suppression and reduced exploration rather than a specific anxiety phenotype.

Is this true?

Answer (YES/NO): NO